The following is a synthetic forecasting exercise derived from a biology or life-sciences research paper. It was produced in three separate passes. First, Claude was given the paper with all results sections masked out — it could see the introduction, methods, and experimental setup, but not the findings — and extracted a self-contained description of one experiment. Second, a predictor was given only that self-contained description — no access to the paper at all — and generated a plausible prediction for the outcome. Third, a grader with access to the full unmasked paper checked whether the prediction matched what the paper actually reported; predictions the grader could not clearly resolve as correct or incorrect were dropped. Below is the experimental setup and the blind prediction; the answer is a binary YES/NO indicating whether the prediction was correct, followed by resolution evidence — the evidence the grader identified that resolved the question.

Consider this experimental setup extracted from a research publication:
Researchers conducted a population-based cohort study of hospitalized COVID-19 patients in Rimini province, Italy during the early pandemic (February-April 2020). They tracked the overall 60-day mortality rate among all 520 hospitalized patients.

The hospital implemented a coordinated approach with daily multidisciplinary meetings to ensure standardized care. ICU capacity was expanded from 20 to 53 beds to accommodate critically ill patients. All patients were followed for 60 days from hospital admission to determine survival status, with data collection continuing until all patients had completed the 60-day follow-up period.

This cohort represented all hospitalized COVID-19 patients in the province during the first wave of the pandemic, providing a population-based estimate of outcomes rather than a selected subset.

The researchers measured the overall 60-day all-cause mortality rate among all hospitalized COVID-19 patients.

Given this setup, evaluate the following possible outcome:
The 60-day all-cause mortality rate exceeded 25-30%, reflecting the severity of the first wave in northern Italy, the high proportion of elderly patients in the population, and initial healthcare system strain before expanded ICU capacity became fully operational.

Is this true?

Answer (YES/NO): NO